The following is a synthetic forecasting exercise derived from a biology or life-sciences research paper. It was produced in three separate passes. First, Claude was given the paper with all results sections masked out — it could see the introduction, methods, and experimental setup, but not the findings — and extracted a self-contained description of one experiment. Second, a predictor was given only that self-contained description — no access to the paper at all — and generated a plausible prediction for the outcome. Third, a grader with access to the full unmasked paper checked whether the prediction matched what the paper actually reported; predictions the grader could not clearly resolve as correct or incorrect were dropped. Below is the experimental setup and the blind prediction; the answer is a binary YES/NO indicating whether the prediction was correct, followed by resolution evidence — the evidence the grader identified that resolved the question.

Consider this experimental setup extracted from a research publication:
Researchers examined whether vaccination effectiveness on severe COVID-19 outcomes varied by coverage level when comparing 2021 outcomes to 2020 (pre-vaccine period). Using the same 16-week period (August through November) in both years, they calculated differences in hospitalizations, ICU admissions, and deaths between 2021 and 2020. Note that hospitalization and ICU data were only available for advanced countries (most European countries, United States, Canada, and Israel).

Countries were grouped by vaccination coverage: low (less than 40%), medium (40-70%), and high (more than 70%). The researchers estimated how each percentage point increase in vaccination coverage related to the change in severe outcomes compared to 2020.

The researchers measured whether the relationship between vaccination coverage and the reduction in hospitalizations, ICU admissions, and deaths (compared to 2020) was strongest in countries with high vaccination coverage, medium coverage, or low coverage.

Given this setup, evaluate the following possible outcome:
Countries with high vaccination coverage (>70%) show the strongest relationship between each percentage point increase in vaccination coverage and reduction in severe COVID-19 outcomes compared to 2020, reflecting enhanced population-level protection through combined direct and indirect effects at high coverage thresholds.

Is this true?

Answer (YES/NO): NO